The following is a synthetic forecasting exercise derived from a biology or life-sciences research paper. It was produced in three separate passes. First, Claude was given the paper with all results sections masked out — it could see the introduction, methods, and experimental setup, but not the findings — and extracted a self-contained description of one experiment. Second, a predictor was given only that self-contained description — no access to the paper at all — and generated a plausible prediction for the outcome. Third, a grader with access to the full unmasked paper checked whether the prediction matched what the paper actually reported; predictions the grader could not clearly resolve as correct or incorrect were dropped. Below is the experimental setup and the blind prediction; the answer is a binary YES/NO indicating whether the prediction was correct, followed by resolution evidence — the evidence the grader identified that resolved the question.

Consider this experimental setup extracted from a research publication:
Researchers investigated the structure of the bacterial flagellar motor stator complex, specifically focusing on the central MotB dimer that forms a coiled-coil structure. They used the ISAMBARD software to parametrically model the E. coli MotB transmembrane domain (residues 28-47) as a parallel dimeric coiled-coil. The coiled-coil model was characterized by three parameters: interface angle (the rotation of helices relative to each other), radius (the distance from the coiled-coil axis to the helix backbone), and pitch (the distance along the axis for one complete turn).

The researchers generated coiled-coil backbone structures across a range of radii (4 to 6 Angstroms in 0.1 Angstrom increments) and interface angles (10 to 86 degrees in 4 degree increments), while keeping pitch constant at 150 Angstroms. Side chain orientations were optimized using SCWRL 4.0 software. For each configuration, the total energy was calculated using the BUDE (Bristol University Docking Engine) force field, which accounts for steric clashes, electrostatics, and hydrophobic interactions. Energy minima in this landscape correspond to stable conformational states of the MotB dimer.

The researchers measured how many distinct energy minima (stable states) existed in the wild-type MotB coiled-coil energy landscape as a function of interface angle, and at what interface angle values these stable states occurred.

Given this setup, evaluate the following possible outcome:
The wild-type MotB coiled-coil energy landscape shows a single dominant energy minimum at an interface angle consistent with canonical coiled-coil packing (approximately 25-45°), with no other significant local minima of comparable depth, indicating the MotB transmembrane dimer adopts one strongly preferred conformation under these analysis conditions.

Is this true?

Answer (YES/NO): NO